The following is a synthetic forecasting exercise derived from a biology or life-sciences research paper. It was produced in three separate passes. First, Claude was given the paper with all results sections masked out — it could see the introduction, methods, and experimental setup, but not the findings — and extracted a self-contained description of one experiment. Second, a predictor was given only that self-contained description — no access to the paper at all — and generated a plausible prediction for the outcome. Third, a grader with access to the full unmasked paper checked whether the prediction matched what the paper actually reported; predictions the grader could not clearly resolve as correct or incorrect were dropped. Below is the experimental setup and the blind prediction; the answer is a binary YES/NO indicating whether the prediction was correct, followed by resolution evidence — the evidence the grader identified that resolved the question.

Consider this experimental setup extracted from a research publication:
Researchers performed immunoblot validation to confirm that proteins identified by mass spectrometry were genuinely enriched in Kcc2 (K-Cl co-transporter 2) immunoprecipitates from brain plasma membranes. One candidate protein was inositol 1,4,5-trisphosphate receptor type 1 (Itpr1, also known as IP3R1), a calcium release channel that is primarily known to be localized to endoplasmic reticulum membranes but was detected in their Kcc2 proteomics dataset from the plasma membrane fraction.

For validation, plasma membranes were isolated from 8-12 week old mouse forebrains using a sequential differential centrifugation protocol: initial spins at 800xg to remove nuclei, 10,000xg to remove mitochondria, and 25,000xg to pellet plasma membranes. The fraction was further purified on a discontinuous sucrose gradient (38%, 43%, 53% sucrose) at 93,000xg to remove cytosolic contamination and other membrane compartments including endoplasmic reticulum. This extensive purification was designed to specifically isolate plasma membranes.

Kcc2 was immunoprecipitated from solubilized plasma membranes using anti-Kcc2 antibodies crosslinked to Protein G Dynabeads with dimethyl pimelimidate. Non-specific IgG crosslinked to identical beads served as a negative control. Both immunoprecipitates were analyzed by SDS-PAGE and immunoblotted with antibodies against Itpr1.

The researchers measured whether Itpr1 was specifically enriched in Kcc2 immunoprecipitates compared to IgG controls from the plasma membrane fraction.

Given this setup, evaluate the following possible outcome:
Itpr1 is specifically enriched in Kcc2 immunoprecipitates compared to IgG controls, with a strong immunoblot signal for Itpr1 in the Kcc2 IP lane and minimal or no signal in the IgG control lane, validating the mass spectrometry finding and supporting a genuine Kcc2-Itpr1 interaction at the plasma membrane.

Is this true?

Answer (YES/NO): YES